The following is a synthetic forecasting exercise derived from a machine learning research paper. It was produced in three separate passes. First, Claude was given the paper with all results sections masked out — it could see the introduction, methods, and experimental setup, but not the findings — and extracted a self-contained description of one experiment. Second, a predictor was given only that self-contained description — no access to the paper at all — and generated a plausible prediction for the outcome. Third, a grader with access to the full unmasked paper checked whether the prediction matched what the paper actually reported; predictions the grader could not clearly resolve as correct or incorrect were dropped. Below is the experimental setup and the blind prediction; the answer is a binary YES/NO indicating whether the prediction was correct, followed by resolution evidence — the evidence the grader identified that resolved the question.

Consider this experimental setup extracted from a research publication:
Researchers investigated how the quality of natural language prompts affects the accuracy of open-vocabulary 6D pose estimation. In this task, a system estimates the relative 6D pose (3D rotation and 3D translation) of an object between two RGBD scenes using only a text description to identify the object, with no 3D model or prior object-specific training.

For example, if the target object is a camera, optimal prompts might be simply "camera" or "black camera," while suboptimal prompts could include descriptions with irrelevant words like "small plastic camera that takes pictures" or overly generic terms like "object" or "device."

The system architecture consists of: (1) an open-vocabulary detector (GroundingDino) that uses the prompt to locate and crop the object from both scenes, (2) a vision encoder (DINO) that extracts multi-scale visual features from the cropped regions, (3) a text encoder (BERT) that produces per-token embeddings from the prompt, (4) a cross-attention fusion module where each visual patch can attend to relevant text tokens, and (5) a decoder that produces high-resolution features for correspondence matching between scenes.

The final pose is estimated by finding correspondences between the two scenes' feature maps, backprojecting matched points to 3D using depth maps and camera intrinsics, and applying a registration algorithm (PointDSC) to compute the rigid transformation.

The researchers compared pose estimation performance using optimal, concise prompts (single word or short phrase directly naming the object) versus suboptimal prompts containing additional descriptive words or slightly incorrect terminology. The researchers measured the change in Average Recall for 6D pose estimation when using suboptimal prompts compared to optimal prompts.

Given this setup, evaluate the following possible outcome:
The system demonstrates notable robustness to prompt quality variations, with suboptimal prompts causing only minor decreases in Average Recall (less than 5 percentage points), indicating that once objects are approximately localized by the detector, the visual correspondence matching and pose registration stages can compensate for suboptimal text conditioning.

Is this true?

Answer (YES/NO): NO